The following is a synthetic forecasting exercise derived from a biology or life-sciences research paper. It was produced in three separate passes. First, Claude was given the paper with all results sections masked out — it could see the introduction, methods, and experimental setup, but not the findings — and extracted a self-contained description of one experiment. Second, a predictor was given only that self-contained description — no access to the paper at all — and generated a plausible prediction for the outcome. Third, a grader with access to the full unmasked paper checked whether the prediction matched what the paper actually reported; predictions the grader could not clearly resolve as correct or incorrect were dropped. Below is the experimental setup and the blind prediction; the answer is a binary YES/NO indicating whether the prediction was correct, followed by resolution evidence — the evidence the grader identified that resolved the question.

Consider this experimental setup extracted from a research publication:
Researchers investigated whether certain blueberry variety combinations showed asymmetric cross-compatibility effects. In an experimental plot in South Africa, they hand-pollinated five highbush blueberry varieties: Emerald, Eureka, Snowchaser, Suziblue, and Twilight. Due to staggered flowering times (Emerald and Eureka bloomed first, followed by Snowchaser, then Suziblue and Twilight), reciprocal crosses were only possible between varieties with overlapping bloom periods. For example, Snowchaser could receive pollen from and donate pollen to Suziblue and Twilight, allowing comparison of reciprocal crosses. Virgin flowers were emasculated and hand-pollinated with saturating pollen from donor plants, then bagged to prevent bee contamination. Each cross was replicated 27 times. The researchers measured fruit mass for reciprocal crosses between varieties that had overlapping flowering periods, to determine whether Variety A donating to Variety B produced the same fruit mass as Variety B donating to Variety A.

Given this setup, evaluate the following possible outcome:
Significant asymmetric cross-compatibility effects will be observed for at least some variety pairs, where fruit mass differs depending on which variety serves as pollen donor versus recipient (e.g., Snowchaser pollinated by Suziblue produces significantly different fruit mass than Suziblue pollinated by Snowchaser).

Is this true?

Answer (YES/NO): YES